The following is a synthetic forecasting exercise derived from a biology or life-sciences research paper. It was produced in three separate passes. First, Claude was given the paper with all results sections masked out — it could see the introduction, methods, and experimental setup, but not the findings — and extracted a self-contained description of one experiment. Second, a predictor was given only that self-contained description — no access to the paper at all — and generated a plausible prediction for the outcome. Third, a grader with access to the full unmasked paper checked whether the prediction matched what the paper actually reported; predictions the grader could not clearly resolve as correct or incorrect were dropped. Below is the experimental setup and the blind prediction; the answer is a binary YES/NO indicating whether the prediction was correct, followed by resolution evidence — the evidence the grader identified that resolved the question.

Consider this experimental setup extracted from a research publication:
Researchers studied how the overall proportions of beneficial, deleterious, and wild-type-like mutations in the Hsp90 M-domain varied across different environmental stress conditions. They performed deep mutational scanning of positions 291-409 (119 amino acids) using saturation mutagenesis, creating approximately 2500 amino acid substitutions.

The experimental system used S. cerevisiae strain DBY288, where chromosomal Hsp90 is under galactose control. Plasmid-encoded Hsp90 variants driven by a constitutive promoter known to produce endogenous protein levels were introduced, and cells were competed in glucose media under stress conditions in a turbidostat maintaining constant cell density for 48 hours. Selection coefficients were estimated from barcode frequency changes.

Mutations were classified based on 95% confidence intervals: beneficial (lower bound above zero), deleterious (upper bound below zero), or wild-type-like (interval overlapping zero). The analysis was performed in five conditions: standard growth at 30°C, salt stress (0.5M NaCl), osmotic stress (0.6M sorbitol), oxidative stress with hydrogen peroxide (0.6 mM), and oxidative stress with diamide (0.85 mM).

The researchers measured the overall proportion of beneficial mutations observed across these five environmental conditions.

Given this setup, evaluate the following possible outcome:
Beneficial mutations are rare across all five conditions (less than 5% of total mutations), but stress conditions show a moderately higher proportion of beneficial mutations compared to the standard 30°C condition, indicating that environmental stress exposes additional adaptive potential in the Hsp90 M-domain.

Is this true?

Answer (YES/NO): NO